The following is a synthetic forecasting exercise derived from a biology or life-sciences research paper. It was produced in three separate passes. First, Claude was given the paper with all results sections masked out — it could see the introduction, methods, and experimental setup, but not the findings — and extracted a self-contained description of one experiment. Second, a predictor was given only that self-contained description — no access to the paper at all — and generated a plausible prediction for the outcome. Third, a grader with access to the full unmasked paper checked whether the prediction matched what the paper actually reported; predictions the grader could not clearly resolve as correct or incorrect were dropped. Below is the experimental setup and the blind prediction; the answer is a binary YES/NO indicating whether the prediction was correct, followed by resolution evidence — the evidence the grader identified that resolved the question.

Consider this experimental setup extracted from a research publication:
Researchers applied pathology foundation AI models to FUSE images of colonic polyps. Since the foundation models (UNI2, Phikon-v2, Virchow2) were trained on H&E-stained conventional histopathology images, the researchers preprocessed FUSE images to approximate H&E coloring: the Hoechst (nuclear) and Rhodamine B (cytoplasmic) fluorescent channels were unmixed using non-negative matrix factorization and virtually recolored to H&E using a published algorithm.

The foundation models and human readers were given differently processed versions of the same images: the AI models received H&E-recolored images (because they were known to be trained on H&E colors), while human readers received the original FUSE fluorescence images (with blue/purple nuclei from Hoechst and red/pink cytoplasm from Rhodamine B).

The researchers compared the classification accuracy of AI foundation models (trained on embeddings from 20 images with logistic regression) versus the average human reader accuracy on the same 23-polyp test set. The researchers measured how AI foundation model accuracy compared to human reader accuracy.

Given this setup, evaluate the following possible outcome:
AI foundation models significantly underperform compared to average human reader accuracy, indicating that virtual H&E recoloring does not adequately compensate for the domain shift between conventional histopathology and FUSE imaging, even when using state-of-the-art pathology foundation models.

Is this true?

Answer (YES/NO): NO